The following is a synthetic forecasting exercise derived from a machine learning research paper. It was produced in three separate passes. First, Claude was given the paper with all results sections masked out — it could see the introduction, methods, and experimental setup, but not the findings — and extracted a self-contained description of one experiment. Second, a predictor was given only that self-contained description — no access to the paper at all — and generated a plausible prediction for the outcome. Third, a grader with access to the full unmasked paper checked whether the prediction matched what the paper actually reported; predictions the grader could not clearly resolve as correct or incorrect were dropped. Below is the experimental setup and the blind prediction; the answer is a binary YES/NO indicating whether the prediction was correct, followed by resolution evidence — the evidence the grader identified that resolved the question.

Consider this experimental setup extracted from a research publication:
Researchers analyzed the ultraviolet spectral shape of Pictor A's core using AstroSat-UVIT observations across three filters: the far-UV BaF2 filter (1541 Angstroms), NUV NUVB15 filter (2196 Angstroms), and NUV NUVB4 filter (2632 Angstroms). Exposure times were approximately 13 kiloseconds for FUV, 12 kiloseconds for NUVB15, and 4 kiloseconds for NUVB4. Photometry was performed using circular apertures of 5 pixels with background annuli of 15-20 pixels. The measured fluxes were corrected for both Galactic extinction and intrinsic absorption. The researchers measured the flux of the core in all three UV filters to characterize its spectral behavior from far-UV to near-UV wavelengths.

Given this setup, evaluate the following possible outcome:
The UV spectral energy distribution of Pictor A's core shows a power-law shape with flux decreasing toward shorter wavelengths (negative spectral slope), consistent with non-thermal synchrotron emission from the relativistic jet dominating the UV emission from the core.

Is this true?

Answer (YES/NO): YES